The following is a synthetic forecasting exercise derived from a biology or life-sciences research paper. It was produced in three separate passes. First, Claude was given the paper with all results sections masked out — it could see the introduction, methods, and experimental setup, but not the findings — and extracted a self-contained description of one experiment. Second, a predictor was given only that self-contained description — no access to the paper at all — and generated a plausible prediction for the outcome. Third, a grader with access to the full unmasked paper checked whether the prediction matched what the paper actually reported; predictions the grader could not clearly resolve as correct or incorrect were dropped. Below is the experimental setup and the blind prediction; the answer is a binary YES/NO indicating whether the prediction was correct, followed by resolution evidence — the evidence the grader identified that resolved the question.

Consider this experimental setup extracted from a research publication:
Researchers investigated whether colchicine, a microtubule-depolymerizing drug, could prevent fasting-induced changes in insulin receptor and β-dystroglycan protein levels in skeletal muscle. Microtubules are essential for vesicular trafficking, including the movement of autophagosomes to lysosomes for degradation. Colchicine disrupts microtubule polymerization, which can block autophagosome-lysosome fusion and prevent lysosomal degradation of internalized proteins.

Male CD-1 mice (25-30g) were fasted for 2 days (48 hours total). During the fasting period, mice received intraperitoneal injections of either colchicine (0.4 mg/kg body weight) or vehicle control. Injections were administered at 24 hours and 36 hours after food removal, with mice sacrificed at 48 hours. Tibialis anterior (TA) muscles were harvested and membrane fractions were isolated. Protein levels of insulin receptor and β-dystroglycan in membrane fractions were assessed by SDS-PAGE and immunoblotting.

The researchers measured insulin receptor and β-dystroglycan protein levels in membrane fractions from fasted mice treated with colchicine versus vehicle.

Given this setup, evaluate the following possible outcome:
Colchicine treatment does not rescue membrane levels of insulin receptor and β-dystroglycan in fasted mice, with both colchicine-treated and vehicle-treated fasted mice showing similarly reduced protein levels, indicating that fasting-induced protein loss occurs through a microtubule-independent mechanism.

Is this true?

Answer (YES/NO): NO